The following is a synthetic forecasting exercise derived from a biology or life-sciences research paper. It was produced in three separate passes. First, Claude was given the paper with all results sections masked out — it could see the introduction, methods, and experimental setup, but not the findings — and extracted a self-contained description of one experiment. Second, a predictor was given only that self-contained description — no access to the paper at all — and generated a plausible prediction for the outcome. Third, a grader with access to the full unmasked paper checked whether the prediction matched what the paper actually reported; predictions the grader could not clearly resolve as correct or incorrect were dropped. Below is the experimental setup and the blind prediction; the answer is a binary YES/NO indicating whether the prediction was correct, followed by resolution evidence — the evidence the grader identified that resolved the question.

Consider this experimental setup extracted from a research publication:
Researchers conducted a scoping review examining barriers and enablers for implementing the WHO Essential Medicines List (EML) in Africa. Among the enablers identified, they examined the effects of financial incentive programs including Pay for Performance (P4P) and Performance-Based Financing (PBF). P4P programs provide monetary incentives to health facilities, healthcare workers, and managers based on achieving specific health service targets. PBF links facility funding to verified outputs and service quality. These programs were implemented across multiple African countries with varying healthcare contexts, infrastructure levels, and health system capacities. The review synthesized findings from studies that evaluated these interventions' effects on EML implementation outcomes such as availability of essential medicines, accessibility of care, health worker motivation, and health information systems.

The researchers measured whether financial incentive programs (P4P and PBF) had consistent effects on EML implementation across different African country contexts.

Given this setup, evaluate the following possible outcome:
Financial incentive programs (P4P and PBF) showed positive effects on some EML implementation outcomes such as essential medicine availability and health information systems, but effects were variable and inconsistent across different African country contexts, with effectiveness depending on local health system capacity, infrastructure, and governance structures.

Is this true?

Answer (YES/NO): YES